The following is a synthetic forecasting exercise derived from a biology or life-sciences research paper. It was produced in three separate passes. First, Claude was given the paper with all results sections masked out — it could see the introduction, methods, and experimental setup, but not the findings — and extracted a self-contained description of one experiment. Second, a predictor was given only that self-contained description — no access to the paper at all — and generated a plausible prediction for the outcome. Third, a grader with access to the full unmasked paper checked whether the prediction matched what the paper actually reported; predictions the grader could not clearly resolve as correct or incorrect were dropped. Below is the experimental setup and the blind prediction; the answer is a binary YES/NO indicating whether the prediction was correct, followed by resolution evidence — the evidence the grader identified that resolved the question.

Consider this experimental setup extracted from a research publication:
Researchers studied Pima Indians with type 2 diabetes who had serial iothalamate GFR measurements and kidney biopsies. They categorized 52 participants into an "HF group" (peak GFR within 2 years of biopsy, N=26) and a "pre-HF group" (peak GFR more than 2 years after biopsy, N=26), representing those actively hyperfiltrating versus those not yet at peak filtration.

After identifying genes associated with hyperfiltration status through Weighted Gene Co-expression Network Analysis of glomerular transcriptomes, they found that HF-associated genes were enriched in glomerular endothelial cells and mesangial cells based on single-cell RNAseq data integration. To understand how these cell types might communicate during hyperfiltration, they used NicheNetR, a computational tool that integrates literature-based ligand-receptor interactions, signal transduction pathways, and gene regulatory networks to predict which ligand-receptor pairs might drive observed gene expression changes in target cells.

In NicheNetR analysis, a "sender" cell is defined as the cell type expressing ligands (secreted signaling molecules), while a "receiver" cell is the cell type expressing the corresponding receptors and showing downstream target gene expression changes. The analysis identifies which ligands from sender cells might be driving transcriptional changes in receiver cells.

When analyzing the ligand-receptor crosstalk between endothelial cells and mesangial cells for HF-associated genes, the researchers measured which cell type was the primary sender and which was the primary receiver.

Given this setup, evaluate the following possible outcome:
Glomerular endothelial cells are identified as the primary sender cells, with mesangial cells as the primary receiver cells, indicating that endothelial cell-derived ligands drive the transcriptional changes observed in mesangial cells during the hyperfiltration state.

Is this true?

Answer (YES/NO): YES